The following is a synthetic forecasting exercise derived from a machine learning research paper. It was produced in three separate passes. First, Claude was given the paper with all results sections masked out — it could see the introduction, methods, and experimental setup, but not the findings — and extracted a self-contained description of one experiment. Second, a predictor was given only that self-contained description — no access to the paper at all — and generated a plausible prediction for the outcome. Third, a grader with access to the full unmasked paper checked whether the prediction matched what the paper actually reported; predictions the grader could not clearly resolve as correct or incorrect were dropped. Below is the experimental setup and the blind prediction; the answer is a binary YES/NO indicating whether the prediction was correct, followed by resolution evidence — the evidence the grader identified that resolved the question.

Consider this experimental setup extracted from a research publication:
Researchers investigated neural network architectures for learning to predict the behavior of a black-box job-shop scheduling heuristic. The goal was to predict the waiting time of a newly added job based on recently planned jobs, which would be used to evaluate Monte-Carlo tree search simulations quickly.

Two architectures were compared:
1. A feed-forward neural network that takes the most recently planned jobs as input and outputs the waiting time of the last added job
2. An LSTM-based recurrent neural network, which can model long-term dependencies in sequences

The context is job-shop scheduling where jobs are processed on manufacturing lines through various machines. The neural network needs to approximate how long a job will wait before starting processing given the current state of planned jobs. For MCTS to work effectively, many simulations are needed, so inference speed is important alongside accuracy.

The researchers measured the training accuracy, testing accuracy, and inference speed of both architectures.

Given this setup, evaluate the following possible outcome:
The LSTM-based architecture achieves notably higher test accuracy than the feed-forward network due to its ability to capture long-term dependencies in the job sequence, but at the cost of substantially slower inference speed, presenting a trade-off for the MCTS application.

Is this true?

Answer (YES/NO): NO